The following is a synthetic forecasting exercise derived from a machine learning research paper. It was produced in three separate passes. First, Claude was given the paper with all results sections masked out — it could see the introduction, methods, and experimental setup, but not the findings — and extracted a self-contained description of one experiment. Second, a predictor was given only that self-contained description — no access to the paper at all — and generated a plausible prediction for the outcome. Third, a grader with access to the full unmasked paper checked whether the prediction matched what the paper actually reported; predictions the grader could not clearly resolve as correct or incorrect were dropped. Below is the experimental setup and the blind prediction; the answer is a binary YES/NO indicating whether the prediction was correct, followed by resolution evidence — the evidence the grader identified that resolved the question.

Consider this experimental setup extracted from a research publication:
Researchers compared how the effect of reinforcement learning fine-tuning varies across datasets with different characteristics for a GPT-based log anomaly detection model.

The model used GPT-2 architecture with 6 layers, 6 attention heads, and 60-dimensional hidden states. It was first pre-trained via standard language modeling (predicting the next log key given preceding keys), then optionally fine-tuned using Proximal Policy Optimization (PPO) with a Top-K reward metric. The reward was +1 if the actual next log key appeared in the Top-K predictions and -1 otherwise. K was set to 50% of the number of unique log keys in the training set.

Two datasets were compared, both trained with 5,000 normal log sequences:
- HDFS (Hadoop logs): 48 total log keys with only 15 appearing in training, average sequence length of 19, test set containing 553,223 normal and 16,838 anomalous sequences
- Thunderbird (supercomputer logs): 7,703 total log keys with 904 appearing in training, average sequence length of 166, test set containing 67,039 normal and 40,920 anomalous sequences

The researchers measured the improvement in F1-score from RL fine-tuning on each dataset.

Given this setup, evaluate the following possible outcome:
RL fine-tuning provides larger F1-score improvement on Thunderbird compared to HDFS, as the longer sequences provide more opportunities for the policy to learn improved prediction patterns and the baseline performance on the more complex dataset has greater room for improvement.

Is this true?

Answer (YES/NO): NO